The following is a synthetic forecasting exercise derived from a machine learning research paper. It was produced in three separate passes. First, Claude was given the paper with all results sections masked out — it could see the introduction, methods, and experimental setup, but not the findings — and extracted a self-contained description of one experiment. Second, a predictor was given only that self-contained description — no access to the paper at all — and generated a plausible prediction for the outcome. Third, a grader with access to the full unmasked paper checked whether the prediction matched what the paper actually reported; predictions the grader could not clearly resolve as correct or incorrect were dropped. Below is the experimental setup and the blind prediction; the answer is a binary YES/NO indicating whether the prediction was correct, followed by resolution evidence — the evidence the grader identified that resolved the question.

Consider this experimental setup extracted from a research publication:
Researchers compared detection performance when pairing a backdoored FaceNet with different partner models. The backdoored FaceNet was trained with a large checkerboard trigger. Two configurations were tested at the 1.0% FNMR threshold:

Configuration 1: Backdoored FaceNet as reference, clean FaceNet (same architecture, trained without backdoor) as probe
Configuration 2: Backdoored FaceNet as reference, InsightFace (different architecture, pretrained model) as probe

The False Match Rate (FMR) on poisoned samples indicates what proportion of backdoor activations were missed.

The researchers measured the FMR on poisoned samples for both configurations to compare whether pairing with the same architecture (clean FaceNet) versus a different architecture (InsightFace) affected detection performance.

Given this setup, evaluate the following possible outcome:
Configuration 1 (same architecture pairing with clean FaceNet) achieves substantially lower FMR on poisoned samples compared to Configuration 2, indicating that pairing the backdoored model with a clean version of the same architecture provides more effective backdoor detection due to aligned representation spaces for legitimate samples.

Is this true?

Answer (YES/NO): YES